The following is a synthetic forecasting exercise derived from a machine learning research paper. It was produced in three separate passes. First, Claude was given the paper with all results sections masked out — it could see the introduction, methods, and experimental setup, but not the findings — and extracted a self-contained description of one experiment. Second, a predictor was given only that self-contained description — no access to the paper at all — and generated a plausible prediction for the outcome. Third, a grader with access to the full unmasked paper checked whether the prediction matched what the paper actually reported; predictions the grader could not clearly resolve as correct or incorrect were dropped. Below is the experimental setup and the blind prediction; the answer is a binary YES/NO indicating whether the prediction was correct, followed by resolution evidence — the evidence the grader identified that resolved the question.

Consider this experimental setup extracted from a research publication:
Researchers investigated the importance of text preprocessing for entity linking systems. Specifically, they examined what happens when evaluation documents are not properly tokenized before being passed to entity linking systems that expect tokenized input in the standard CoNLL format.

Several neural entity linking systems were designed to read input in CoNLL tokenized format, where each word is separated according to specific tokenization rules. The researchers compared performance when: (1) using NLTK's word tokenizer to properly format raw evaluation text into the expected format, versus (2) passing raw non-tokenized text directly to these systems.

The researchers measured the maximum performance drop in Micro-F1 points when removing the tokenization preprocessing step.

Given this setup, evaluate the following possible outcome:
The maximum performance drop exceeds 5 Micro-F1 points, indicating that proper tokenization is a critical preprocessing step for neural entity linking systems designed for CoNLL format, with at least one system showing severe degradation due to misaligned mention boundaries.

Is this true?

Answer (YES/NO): YES